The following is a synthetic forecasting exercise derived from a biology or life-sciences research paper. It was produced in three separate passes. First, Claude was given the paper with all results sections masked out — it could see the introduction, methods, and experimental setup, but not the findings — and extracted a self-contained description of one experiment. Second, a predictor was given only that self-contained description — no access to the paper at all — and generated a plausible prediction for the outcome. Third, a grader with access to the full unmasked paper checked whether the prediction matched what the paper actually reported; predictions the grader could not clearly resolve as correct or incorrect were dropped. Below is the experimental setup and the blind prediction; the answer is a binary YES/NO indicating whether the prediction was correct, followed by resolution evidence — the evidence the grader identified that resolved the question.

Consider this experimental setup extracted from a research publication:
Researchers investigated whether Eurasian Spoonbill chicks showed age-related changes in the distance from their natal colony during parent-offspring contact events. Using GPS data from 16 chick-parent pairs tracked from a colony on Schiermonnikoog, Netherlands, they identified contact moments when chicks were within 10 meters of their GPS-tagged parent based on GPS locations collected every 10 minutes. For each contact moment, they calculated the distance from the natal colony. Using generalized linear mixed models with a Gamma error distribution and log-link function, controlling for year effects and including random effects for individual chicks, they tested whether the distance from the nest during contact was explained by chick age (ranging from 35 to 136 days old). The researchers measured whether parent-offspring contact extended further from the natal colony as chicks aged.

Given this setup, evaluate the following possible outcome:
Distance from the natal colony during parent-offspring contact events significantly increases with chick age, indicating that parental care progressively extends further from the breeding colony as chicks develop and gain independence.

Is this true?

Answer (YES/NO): YES